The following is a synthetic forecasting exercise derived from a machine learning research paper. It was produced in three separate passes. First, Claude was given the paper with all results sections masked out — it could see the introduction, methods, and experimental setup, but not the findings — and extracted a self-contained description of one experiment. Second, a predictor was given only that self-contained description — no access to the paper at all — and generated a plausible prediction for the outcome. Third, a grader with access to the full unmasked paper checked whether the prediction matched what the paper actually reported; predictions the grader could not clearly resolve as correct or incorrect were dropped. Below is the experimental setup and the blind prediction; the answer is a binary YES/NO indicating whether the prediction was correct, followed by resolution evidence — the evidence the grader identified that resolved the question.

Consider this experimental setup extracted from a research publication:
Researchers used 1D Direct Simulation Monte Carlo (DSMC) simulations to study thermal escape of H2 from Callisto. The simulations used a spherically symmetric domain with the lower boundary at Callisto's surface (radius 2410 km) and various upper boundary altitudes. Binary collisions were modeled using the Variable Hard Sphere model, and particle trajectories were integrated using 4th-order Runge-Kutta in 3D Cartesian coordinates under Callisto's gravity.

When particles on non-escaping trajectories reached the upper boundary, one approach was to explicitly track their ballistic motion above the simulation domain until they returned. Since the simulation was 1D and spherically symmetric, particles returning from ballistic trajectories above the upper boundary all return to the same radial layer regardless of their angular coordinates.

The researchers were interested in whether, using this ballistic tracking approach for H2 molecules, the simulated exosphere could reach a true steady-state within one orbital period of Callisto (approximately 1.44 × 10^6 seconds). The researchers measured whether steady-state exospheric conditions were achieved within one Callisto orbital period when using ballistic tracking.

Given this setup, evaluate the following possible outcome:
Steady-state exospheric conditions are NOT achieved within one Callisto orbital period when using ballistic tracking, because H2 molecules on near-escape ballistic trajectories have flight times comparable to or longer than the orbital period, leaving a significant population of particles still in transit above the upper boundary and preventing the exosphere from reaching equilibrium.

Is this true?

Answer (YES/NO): YES